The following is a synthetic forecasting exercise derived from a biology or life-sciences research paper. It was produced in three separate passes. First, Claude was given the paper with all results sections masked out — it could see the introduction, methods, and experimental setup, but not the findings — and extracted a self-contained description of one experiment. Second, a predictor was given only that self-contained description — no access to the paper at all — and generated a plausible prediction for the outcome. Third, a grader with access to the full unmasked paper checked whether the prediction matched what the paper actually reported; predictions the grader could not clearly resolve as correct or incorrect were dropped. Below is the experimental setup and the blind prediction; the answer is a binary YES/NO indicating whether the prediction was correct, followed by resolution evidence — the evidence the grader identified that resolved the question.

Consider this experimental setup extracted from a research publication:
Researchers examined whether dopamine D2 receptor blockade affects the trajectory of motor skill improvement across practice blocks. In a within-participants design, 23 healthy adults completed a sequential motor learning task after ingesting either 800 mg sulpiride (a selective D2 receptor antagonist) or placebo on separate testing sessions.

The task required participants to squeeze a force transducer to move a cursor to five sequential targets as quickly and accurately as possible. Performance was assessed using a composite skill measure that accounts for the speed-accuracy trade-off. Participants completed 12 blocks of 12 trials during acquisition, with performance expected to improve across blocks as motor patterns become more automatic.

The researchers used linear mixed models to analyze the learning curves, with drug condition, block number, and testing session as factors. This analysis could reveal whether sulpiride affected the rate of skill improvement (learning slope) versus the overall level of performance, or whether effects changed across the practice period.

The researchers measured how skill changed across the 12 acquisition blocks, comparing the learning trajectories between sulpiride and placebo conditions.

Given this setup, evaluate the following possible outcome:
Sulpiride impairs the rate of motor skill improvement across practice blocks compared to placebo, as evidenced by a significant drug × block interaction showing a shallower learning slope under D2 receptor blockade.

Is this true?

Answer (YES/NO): NO